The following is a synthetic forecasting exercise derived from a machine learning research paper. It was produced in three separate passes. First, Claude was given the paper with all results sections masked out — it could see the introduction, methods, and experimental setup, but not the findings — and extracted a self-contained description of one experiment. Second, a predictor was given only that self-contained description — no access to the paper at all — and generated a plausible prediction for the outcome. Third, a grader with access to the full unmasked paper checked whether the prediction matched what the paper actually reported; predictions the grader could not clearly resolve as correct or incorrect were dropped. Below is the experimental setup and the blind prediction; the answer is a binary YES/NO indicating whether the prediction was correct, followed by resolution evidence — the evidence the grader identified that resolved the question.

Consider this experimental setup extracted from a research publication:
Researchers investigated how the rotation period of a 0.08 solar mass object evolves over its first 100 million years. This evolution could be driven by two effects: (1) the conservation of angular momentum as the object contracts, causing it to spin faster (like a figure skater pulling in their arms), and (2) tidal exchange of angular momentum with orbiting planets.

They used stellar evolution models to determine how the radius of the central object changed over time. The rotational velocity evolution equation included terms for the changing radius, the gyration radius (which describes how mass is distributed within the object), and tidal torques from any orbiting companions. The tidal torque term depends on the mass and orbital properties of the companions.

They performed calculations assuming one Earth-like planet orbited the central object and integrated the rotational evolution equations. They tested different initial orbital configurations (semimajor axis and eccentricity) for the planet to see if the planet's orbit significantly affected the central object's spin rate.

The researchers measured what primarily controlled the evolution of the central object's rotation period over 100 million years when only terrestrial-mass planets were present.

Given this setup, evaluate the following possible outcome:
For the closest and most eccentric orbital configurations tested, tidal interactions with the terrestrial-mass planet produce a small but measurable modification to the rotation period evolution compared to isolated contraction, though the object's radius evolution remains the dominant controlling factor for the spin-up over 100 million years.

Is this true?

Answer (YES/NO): NO